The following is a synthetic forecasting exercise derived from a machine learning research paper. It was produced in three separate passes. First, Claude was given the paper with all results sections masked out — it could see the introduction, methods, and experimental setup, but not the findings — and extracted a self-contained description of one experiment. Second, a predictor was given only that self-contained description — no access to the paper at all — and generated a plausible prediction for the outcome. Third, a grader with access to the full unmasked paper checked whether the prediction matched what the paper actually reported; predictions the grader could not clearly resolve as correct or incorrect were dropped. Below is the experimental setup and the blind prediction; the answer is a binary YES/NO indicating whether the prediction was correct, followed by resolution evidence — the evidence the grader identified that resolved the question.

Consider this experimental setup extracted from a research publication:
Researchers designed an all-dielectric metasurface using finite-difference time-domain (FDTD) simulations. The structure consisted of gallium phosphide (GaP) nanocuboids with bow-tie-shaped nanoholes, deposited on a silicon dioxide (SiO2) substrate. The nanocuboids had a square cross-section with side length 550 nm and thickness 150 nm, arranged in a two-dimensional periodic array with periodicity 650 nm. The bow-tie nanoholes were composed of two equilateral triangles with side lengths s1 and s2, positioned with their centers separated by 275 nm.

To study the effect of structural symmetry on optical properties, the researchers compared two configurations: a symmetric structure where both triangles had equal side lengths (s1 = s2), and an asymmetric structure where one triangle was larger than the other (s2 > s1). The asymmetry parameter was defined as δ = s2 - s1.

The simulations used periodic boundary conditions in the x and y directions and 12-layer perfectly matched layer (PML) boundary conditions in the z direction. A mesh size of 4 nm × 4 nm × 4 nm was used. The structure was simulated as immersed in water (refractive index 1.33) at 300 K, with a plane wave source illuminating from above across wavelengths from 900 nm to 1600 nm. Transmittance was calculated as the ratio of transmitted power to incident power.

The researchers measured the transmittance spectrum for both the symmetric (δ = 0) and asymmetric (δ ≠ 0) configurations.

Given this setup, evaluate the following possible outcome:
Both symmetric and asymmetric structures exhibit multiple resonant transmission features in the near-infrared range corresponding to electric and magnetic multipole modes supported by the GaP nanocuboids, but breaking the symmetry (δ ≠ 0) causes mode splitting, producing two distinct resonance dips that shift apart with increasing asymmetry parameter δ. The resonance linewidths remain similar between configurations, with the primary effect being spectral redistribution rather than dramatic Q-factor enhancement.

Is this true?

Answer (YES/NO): NO